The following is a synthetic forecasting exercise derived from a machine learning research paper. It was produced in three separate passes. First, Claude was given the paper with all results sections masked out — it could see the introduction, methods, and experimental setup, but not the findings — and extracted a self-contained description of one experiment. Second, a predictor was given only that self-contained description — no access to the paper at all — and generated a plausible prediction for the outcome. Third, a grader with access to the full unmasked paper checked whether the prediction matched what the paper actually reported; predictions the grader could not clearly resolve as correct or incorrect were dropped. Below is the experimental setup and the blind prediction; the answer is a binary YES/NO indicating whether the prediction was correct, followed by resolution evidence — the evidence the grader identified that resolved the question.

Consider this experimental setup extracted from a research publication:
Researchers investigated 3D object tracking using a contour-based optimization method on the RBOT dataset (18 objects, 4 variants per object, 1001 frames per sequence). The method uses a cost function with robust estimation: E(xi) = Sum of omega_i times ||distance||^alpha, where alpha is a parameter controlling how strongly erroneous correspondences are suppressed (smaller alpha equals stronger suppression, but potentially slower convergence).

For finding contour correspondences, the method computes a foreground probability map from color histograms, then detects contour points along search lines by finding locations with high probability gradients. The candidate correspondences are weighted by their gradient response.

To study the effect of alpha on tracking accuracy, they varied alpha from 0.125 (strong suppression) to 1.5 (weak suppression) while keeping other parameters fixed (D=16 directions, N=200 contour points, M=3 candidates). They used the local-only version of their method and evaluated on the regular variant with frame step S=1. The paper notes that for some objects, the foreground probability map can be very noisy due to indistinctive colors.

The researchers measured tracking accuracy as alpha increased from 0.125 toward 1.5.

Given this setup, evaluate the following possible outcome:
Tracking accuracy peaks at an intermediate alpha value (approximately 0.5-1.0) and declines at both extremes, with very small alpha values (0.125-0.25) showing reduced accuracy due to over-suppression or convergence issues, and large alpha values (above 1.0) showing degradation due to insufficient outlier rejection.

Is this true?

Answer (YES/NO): NO